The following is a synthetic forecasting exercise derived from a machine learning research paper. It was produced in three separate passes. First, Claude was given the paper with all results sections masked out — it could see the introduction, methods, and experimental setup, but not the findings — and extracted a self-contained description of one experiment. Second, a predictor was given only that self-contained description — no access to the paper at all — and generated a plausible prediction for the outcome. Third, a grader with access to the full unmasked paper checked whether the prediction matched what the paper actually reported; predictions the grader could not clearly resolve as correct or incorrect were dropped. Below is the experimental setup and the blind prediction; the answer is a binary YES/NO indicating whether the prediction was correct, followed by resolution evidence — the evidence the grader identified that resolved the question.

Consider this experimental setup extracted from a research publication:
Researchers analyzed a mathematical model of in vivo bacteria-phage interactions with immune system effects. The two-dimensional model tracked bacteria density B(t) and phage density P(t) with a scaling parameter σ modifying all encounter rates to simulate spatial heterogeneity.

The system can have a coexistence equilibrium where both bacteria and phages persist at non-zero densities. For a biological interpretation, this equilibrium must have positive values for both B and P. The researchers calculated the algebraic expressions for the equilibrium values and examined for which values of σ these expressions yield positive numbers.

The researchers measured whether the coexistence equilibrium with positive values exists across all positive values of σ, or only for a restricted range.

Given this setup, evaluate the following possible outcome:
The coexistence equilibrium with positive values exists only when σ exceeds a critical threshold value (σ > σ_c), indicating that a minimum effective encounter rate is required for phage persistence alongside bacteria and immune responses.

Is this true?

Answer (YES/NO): NO